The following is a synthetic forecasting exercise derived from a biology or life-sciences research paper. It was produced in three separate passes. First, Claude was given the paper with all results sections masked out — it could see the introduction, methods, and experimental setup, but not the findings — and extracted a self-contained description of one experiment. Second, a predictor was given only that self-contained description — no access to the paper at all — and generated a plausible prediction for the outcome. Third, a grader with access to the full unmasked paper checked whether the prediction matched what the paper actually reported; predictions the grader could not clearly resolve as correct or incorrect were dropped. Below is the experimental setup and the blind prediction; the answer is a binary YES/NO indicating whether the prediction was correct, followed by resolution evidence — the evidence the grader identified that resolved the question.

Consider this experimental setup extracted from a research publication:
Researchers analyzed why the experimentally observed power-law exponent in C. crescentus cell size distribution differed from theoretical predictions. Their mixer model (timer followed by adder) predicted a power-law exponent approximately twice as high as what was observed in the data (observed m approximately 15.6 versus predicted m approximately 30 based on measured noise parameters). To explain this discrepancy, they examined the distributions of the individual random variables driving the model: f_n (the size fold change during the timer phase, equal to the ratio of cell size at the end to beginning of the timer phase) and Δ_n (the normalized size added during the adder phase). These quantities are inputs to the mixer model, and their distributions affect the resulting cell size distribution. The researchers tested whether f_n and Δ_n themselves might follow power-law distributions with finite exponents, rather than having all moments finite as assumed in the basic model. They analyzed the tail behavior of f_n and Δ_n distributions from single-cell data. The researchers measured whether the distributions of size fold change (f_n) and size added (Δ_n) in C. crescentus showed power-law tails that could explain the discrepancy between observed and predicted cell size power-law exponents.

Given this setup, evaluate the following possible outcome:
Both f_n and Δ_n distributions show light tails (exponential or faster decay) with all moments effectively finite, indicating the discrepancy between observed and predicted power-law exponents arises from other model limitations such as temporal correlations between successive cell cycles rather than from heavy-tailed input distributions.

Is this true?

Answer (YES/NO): NO